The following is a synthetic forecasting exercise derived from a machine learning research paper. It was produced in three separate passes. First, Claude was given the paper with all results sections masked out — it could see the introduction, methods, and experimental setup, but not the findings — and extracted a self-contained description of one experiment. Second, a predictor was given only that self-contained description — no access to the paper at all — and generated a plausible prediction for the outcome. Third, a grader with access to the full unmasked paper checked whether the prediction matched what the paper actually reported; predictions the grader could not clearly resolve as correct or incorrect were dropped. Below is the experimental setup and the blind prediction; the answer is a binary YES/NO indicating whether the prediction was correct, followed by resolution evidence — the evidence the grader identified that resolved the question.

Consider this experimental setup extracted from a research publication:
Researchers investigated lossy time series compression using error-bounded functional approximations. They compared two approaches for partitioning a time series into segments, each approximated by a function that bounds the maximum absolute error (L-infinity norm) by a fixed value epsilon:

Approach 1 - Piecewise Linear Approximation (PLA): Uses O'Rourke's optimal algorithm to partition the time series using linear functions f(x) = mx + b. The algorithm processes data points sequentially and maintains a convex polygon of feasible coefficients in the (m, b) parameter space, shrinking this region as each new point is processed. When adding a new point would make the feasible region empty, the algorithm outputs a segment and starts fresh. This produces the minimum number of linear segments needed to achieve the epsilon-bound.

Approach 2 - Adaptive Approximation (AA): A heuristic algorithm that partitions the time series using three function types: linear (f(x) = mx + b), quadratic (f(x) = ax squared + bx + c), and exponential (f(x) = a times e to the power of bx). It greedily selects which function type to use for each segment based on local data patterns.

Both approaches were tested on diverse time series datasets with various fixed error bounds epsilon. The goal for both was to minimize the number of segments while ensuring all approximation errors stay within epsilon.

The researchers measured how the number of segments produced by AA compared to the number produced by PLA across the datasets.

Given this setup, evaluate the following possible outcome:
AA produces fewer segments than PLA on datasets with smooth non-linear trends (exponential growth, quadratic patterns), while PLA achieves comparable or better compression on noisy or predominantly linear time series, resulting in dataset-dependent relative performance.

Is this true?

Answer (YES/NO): NO